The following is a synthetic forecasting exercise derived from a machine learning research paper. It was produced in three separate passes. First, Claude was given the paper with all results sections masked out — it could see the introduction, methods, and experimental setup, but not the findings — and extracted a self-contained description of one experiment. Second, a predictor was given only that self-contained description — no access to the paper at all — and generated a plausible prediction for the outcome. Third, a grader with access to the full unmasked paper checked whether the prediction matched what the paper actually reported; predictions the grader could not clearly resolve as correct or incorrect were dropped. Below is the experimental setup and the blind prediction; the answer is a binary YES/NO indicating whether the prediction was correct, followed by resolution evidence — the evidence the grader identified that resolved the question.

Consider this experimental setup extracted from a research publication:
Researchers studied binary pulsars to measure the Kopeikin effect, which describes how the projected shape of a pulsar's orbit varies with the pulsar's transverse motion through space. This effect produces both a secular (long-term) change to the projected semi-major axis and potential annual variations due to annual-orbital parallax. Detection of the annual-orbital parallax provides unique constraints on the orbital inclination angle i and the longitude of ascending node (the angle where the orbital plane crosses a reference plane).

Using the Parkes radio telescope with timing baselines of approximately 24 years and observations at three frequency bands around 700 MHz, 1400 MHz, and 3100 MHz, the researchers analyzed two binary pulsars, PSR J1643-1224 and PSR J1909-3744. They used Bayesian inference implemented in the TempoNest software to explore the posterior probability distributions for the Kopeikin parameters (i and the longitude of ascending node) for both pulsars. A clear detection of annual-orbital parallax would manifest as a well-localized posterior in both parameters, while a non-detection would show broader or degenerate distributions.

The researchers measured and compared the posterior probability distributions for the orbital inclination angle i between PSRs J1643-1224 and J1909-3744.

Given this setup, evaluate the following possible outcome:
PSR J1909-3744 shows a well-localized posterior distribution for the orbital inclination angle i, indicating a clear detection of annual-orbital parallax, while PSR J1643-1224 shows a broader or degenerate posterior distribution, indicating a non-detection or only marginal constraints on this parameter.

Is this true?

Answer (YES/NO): NO